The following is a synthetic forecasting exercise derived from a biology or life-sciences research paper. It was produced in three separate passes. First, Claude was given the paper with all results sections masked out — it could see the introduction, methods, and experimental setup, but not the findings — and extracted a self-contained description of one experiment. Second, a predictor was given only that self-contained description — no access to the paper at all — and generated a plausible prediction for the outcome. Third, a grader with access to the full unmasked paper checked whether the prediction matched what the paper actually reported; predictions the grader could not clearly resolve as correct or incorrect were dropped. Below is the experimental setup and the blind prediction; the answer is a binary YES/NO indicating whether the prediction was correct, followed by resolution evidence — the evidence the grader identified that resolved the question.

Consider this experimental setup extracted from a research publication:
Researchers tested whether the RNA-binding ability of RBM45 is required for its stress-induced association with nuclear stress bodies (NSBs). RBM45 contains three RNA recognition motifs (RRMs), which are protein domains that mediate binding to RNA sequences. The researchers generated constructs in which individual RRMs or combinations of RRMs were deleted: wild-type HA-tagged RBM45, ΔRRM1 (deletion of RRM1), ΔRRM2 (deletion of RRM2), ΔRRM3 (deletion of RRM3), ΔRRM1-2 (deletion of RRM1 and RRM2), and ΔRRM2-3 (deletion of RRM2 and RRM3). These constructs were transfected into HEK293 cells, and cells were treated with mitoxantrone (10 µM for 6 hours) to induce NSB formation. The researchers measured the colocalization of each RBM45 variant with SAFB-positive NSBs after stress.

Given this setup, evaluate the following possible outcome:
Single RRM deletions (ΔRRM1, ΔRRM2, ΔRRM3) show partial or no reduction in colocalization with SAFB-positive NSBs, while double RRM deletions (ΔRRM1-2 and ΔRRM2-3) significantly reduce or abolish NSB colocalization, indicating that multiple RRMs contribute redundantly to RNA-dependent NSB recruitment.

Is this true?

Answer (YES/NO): NO